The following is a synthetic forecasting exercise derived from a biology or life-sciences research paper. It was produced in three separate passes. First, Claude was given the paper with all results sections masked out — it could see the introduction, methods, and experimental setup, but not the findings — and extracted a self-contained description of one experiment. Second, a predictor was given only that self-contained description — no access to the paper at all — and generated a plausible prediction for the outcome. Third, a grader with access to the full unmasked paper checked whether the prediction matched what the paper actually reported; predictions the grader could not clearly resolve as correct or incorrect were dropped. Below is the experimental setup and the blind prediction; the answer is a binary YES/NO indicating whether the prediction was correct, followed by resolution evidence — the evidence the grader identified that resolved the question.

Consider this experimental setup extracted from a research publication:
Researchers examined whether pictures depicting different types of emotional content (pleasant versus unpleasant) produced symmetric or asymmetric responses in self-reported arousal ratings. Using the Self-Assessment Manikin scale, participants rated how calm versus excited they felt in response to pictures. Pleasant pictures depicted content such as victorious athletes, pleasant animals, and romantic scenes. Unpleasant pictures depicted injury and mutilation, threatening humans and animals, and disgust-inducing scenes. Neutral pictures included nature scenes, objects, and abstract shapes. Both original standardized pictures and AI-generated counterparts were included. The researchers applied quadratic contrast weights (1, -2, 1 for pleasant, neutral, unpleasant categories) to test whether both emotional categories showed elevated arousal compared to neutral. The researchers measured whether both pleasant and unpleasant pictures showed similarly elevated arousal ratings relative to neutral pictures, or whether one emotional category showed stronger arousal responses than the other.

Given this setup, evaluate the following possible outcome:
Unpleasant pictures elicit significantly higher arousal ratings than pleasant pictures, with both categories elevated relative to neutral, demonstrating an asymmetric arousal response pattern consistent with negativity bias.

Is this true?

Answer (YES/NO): NO